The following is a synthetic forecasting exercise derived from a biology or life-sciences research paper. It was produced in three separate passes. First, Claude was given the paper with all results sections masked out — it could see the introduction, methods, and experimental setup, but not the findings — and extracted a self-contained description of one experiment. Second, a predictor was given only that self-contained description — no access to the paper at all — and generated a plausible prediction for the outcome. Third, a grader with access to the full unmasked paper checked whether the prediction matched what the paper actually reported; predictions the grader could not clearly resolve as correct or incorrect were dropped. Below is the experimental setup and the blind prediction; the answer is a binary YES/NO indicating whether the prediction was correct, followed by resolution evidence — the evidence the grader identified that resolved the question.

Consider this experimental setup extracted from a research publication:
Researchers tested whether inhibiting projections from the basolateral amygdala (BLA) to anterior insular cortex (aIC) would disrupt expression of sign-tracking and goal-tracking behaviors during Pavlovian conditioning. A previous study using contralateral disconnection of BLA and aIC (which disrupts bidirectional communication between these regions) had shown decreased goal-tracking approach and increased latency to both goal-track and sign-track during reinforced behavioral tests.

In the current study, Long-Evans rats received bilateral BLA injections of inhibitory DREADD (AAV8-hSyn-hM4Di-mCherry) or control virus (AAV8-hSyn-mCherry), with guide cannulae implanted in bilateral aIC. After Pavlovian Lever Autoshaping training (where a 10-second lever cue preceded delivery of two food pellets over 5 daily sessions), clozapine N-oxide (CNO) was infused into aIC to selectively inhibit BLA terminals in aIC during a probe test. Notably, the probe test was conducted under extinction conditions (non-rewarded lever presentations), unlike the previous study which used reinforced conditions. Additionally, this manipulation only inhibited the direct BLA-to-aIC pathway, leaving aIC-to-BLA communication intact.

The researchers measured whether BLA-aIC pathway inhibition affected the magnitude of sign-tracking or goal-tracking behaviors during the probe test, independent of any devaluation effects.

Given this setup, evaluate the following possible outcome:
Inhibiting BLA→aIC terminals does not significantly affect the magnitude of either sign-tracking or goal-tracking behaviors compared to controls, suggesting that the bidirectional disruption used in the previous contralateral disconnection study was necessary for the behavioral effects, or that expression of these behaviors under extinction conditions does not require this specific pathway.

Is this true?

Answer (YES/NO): YES